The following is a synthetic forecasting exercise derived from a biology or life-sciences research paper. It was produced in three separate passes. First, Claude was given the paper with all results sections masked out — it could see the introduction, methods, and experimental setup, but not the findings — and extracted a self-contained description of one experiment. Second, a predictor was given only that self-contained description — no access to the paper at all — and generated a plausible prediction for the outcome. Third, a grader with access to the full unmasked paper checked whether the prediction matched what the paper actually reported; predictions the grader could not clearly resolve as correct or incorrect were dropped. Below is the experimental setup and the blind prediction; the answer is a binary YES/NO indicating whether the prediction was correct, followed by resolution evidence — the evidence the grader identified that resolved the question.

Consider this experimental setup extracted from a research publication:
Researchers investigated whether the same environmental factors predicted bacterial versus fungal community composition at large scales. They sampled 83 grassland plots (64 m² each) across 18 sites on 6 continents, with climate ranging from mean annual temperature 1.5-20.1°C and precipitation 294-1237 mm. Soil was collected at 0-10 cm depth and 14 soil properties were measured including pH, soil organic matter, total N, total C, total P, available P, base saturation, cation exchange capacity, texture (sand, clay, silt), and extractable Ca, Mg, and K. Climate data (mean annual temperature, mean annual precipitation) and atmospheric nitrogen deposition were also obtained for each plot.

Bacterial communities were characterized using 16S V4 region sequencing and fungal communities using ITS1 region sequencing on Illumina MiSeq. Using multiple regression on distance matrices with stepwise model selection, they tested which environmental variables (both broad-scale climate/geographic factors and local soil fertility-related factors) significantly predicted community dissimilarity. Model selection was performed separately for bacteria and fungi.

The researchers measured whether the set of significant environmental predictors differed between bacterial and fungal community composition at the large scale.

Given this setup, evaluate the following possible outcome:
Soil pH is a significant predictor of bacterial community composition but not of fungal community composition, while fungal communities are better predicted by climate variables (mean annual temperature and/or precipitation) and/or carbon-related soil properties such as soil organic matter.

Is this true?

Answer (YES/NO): NO